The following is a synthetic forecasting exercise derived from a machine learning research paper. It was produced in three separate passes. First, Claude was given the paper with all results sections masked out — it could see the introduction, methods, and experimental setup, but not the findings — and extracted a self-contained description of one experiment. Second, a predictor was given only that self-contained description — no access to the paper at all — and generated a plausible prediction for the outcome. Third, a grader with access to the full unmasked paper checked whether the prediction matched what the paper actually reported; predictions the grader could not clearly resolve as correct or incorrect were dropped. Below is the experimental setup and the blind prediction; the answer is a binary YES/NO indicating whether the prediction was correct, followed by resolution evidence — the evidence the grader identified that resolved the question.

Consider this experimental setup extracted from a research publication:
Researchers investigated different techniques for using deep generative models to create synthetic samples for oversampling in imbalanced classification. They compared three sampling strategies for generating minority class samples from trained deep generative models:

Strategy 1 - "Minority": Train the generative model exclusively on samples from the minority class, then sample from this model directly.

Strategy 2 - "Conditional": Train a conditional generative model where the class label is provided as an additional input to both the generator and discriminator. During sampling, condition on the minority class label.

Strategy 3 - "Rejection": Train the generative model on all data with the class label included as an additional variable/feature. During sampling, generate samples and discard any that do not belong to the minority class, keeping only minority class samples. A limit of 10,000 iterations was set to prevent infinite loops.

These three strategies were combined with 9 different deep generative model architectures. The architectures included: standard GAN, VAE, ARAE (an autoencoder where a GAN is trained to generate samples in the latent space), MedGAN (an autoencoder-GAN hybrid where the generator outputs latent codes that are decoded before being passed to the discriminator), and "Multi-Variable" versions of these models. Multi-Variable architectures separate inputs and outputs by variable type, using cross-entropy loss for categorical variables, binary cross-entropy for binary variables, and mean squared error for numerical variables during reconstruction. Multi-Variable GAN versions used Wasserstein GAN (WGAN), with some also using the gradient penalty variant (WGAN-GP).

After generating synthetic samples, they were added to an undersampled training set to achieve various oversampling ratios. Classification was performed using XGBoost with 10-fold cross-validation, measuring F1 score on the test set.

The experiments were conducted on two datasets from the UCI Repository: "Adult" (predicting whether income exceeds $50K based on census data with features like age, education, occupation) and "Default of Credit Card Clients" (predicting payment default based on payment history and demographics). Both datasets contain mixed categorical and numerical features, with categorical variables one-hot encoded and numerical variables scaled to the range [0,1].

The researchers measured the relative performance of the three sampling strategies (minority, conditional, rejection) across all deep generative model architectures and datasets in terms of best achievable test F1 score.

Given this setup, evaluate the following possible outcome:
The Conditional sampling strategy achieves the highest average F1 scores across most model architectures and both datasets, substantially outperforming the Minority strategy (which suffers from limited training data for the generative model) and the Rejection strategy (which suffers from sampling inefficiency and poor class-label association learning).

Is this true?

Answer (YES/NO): NO